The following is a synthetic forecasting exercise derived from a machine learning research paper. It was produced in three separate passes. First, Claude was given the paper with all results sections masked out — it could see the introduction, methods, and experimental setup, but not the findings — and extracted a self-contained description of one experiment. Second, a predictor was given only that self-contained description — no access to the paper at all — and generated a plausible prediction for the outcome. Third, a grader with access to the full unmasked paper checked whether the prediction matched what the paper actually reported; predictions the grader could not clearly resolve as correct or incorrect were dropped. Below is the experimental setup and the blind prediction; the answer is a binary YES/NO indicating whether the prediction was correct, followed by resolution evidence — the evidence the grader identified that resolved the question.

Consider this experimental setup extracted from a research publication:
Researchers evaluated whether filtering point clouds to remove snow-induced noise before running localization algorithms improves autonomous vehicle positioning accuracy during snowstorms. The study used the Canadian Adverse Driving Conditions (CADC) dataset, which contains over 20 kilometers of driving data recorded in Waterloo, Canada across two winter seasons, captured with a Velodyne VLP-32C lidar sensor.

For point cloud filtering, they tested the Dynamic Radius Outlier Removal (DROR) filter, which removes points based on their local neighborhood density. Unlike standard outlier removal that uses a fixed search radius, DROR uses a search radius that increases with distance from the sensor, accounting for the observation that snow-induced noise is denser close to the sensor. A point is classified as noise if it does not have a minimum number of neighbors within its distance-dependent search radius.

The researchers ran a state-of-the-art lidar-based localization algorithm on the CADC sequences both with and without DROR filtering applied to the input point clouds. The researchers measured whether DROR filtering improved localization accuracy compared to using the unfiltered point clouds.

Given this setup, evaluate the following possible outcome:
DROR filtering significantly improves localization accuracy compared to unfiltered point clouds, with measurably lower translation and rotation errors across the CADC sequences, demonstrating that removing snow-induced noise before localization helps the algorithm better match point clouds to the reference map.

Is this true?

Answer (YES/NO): NO